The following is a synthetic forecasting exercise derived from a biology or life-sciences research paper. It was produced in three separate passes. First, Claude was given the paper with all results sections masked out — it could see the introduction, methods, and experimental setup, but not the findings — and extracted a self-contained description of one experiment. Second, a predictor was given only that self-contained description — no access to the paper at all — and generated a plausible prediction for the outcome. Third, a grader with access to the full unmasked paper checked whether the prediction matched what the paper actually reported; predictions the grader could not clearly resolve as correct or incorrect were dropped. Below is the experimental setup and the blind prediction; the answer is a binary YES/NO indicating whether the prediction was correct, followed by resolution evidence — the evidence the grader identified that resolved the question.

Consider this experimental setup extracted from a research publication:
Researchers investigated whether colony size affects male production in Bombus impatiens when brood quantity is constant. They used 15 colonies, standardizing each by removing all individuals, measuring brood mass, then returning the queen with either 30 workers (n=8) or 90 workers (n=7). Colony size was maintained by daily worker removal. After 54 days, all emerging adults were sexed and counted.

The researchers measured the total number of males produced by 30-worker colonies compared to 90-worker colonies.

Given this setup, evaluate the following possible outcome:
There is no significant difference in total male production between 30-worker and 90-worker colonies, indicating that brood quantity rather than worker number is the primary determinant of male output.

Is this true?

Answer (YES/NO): YES